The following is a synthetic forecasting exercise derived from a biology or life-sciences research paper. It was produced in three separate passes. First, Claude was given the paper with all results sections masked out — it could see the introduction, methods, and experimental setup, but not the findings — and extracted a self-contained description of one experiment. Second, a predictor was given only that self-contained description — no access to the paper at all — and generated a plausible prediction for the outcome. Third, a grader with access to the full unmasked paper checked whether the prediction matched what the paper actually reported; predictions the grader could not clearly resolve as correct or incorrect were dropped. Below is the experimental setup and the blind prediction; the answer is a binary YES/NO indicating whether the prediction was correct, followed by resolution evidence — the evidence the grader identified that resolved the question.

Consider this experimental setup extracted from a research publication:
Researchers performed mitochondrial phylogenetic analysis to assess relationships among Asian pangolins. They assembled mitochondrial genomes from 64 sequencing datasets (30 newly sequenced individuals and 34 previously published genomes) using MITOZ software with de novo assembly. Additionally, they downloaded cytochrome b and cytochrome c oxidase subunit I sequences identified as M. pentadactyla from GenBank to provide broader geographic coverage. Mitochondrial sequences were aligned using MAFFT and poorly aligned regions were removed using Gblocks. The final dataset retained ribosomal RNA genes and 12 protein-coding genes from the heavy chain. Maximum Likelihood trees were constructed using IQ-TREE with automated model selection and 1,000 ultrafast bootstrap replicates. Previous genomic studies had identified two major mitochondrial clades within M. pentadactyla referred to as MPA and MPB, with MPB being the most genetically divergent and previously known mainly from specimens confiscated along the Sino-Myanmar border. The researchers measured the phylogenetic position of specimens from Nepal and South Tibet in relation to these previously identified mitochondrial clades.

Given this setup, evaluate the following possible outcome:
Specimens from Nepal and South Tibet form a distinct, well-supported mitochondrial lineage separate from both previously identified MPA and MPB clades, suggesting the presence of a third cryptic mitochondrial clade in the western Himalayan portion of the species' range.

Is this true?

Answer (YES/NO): NO